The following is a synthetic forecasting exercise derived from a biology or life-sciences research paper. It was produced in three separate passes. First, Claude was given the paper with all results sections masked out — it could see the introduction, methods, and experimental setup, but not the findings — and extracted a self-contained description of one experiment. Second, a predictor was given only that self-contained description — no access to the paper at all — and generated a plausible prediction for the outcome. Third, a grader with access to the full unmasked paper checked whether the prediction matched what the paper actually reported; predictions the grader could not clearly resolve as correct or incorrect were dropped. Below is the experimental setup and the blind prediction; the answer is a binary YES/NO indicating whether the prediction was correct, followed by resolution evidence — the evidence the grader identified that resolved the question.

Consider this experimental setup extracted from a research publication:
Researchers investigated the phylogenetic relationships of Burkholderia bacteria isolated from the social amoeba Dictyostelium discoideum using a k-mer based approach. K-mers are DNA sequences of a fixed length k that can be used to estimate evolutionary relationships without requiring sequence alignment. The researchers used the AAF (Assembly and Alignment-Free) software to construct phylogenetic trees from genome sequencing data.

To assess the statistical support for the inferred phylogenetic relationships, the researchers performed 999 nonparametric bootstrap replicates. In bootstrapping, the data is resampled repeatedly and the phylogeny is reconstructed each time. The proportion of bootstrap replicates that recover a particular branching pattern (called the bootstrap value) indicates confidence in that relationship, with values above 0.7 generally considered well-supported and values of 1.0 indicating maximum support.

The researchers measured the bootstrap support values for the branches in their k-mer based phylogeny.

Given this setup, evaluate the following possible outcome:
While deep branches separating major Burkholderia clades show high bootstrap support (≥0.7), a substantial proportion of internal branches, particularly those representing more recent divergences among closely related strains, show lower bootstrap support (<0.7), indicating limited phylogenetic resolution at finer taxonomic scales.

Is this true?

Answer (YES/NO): NO